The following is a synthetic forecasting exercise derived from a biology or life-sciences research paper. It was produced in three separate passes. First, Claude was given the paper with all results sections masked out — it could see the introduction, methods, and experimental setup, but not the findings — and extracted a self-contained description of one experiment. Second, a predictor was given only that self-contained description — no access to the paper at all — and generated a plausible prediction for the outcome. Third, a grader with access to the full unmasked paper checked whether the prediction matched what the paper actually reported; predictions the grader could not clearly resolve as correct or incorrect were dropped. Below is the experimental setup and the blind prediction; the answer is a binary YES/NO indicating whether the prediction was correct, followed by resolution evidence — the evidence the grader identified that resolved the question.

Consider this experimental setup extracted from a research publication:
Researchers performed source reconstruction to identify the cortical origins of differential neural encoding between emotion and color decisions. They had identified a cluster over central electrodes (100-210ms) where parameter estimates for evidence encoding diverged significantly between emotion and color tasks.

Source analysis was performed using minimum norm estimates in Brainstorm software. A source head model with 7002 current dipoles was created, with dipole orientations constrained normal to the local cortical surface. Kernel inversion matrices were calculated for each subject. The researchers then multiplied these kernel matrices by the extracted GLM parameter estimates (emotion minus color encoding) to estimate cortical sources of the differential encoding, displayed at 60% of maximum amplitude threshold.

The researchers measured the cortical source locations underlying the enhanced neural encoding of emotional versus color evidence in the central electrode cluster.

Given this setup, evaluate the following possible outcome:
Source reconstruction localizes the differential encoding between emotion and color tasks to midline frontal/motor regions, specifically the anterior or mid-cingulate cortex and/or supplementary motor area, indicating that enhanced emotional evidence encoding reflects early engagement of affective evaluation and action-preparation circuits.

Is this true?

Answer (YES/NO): NO